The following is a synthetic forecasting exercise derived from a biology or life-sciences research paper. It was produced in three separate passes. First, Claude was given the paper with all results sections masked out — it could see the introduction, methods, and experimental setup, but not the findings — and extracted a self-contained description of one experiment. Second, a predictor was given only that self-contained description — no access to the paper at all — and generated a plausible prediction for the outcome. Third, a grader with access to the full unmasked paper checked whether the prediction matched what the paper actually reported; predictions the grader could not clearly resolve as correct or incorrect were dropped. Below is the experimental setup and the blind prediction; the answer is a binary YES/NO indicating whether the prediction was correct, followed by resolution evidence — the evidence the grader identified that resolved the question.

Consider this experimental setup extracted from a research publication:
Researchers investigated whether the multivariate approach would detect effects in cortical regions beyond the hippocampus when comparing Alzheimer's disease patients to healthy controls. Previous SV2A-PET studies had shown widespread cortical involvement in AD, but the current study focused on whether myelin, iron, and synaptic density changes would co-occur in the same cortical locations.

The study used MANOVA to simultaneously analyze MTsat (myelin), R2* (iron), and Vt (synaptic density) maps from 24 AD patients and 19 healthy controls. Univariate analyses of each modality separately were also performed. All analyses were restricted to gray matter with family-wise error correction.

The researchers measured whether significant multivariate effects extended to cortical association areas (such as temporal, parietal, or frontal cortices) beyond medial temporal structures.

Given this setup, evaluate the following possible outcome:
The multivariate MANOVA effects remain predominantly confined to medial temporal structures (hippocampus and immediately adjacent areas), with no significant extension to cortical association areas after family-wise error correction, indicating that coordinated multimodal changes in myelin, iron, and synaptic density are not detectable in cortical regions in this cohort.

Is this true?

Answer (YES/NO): NO